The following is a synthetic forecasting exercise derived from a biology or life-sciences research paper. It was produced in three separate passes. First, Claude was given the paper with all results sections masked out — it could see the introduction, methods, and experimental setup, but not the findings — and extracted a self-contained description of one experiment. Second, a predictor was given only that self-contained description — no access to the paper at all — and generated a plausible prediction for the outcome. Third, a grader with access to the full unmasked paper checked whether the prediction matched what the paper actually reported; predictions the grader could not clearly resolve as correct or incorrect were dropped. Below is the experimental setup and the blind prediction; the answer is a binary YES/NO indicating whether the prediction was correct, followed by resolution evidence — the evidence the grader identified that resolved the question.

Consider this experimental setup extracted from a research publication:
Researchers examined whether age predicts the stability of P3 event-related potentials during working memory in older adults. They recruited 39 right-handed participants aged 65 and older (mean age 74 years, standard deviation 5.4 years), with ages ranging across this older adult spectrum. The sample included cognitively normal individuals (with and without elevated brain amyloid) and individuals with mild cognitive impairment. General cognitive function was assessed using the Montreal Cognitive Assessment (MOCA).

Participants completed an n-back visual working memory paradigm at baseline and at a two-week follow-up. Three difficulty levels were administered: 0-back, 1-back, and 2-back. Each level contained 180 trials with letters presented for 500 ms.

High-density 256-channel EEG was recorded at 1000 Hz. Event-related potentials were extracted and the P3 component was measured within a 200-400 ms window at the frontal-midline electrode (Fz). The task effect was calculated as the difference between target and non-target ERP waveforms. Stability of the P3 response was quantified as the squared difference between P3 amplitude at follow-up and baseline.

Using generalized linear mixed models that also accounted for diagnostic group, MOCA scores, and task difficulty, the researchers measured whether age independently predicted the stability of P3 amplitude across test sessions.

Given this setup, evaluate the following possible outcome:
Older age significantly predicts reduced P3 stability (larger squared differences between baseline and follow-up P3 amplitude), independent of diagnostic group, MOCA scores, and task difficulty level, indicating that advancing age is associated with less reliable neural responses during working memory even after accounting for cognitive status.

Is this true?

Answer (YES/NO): NO